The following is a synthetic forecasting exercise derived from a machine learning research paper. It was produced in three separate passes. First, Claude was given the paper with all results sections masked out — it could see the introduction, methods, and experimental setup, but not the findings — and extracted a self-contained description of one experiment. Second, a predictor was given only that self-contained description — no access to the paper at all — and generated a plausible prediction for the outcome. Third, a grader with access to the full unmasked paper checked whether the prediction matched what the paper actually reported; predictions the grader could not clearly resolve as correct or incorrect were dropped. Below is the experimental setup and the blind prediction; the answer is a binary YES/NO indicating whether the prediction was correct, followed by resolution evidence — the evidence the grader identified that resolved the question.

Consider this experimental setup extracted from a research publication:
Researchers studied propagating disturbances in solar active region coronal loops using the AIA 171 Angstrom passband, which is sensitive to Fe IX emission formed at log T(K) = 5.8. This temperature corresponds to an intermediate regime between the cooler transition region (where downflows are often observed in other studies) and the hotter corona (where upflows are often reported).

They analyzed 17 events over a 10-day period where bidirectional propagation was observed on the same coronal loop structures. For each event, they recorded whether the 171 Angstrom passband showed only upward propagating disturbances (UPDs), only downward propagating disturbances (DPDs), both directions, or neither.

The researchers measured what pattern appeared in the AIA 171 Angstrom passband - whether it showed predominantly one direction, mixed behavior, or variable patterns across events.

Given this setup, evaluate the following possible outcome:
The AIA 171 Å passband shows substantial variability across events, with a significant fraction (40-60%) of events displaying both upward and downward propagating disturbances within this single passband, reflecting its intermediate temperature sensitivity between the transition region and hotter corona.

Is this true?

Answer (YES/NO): NO